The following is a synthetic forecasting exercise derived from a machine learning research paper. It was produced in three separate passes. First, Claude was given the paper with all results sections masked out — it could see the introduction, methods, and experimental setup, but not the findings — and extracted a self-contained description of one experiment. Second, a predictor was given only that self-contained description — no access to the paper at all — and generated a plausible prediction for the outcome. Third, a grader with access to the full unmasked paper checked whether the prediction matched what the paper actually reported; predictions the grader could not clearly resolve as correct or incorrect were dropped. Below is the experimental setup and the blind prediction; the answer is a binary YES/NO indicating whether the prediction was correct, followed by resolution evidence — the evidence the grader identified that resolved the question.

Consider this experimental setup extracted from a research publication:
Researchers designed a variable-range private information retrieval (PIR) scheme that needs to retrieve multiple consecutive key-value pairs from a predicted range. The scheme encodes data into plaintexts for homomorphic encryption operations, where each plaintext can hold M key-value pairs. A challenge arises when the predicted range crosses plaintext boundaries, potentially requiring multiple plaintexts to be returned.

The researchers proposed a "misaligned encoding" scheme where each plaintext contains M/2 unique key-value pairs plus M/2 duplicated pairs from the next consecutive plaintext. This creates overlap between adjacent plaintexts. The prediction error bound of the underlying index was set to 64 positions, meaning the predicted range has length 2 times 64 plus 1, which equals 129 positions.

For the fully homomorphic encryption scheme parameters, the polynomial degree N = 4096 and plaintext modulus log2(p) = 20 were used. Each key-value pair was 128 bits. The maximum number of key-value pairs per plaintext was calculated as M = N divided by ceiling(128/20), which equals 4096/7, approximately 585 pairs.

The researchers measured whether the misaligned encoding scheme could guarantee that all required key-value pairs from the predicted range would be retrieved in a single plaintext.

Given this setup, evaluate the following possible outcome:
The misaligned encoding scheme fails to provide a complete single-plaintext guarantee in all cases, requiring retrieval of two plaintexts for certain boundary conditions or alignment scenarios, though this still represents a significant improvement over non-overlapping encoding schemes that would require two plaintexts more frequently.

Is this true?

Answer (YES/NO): NO